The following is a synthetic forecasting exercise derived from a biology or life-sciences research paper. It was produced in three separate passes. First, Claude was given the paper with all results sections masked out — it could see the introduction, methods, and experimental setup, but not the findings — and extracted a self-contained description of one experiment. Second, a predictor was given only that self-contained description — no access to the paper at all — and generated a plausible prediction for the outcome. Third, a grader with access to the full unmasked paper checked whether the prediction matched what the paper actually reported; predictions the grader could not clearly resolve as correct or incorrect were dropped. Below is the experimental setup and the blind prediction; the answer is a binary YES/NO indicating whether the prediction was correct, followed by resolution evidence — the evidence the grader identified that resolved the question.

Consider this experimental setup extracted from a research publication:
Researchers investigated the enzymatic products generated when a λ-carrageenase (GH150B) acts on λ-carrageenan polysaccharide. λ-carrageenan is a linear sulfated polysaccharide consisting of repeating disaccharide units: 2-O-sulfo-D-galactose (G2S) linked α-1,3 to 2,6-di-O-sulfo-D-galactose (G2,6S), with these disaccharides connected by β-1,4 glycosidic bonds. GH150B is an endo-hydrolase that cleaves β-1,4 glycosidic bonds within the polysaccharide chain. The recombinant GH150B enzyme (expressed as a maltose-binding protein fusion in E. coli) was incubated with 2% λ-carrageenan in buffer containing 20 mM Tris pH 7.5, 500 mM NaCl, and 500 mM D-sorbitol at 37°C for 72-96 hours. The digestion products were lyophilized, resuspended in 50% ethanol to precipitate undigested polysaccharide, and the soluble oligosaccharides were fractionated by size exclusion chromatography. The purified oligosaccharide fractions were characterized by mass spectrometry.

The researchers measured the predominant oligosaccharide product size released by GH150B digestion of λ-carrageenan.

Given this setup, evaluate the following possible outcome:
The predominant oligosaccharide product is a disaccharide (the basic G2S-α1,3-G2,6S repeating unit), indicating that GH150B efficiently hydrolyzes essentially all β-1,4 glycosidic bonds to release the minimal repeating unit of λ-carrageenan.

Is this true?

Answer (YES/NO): NO